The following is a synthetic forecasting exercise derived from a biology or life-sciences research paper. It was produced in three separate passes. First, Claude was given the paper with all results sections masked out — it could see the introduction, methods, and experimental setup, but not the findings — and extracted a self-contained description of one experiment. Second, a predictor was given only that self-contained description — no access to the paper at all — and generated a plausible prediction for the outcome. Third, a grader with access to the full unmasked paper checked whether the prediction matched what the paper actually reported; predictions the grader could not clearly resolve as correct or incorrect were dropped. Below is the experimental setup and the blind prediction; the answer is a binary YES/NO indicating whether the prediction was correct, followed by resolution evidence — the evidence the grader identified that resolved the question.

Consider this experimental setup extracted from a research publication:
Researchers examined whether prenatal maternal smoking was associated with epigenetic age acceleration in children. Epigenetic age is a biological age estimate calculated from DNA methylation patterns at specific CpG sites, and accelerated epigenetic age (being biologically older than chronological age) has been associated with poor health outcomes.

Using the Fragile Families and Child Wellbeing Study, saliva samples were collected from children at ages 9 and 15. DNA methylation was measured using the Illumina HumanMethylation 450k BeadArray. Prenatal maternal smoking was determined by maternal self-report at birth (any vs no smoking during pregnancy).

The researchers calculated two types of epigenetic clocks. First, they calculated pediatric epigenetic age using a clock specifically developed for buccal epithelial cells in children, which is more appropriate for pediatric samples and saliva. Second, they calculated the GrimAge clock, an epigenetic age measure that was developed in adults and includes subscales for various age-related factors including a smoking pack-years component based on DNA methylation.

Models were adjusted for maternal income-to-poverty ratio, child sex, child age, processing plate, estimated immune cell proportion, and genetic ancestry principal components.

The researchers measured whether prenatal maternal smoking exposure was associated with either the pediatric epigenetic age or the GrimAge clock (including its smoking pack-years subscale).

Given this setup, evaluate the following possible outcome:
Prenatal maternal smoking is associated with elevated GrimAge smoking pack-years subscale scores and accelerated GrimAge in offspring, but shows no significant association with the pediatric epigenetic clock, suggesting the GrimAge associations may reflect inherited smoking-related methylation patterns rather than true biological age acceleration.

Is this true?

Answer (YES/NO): NO